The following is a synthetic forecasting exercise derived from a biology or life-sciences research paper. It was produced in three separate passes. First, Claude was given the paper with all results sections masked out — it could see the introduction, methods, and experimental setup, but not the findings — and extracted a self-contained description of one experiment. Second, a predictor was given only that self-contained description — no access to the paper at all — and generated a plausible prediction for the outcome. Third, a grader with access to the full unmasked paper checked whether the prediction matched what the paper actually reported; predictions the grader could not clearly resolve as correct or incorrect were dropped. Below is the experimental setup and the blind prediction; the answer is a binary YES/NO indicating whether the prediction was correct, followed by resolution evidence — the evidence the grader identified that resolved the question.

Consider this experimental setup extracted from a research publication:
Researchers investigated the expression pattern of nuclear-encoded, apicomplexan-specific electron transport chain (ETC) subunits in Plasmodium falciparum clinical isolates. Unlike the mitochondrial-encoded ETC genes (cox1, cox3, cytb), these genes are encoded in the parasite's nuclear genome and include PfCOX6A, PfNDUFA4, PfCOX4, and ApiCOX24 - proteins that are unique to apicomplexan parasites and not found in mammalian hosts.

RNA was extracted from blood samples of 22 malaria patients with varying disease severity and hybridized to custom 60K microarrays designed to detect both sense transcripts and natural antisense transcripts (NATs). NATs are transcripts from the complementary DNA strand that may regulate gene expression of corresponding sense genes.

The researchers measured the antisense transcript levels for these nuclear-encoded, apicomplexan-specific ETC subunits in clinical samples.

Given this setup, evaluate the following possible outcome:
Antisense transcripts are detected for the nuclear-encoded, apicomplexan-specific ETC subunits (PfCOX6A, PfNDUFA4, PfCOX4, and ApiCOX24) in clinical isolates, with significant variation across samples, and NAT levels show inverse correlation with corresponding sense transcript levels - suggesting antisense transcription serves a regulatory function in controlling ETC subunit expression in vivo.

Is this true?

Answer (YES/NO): NO